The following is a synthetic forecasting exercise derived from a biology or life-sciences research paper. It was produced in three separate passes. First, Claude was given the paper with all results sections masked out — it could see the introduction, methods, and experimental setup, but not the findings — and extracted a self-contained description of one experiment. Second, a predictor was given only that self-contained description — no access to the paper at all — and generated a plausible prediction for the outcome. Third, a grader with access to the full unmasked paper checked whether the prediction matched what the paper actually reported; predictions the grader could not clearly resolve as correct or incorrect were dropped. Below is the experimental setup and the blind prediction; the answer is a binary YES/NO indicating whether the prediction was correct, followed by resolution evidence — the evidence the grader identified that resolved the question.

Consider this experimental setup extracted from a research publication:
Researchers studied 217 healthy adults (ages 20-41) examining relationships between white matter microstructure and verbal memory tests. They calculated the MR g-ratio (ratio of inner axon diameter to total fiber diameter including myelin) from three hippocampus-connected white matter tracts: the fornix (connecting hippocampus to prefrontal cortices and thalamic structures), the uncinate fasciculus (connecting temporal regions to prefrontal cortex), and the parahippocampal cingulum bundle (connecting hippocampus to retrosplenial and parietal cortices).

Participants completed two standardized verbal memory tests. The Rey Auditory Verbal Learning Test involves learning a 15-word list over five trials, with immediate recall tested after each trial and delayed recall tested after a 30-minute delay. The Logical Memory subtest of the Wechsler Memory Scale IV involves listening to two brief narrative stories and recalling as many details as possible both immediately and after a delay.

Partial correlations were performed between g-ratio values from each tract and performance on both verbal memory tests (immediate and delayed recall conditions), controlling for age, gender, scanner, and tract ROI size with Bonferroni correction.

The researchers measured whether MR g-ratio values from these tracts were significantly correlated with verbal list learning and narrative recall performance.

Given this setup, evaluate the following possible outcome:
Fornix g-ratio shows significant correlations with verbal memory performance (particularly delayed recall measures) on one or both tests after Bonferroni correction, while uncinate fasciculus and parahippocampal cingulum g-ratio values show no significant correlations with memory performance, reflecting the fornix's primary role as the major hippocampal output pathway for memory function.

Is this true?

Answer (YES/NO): NO